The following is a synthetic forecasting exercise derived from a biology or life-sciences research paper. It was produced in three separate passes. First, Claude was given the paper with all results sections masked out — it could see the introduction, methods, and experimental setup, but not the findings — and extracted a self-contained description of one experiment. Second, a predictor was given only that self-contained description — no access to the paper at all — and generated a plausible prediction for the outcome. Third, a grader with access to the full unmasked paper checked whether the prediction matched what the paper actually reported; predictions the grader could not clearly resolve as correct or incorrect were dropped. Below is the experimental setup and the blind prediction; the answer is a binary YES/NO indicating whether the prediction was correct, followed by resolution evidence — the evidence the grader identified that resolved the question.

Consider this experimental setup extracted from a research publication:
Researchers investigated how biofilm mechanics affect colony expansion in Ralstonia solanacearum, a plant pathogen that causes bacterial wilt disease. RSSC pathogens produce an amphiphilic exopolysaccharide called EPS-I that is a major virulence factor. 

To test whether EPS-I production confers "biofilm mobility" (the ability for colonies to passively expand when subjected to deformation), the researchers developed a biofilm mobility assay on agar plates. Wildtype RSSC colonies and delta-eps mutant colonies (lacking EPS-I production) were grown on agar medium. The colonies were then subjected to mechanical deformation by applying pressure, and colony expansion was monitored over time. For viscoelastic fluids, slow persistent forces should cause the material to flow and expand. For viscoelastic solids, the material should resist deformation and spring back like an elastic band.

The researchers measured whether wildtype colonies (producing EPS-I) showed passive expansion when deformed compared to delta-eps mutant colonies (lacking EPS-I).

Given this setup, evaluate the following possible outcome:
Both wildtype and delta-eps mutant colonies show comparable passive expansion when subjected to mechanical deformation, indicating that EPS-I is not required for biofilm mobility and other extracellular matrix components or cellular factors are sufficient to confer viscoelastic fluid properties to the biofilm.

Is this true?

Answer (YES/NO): NO